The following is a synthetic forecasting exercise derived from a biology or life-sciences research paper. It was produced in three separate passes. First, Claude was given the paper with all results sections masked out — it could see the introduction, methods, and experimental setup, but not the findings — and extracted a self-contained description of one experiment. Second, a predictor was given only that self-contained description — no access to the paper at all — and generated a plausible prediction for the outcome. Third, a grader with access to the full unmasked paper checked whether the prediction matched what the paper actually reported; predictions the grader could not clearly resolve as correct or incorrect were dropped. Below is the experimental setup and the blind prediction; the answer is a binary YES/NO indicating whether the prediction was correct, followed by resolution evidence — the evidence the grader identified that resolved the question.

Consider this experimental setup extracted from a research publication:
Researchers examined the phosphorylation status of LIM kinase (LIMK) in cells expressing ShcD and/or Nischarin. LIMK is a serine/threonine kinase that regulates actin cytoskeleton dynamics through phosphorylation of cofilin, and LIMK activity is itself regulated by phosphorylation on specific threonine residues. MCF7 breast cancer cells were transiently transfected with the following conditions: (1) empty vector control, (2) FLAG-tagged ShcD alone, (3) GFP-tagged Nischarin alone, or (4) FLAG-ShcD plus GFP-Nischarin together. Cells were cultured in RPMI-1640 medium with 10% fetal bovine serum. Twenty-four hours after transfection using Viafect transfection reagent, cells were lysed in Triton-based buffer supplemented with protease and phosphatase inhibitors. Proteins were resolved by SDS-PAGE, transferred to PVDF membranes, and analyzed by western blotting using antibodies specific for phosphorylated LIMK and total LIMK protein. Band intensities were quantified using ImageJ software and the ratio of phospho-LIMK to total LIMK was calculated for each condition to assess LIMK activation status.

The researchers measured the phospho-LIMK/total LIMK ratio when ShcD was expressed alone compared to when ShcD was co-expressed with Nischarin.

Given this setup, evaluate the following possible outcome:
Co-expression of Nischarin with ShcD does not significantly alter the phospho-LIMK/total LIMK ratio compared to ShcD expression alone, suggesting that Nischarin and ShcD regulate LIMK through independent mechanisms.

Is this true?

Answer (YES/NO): NO